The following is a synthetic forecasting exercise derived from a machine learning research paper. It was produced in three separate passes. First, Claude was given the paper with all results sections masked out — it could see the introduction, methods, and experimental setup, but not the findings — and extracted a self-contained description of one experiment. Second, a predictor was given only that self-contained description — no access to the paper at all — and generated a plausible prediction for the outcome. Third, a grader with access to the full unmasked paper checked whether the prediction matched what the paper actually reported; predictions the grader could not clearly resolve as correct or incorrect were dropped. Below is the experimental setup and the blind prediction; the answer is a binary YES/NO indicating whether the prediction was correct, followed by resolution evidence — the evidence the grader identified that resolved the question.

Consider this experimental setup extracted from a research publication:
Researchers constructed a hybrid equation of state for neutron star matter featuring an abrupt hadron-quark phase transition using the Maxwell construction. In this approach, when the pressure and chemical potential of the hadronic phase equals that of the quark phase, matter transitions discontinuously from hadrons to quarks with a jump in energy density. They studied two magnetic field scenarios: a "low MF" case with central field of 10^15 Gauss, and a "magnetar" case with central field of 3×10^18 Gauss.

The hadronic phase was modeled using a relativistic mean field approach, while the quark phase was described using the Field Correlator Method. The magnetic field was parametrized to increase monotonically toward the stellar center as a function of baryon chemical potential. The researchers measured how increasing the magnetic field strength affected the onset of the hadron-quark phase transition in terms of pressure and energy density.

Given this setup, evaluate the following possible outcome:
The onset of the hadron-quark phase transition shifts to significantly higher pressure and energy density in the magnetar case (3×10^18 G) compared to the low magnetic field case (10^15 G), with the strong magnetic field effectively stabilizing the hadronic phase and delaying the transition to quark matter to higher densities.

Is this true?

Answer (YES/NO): YES